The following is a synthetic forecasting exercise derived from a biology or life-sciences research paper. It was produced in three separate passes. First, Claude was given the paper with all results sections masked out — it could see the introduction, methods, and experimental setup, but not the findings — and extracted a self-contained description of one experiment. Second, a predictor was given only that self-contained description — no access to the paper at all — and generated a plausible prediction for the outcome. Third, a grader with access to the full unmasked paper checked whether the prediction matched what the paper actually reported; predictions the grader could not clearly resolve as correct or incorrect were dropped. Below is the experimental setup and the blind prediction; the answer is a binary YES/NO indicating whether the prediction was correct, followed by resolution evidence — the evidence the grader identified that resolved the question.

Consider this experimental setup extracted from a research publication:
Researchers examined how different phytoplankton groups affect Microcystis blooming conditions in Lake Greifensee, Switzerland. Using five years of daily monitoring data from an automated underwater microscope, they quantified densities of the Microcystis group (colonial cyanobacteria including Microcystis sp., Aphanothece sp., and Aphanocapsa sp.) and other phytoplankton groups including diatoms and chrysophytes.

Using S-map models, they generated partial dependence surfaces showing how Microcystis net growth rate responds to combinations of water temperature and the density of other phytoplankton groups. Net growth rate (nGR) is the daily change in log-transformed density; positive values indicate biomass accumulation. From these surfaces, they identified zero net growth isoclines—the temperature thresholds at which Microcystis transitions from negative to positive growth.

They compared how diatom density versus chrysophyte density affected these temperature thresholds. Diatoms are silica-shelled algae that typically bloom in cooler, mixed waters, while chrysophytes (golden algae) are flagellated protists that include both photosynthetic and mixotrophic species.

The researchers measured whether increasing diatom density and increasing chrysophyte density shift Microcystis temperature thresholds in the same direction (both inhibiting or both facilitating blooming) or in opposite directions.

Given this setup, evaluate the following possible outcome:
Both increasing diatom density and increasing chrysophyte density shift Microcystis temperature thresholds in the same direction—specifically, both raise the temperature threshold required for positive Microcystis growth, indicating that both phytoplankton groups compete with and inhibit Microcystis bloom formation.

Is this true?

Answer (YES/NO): NO